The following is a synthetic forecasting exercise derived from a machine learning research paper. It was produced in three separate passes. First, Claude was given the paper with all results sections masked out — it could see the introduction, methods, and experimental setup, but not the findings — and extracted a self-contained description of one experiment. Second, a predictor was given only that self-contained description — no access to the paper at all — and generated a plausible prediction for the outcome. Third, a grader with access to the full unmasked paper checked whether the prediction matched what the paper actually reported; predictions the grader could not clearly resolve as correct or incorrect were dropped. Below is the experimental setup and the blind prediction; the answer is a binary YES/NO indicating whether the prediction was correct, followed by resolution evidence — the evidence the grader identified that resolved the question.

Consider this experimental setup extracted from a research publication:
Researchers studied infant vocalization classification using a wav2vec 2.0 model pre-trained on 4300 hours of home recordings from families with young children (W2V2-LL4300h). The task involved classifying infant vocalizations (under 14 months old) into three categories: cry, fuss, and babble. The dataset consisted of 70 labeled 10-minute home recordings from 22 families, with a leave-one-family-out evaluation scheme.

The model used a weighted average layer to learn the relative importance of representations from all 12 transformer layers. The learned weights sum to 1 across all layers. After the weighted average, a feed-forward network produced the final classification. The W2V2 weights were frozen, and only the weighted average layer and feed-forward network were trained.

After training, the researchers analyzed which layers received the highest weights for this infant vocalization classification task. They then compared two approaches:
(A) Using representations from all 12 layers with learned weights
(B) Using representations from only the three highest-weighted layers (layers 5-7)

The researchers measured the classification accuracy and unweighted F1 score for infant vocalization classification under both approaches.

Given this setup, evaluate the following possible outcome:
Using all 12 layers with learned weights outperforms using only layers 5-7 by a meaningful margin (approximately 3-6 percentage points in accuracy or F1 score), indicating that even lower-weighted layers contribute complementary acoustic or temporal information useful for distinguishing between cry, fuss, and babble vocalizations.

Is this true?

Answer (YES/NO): NO